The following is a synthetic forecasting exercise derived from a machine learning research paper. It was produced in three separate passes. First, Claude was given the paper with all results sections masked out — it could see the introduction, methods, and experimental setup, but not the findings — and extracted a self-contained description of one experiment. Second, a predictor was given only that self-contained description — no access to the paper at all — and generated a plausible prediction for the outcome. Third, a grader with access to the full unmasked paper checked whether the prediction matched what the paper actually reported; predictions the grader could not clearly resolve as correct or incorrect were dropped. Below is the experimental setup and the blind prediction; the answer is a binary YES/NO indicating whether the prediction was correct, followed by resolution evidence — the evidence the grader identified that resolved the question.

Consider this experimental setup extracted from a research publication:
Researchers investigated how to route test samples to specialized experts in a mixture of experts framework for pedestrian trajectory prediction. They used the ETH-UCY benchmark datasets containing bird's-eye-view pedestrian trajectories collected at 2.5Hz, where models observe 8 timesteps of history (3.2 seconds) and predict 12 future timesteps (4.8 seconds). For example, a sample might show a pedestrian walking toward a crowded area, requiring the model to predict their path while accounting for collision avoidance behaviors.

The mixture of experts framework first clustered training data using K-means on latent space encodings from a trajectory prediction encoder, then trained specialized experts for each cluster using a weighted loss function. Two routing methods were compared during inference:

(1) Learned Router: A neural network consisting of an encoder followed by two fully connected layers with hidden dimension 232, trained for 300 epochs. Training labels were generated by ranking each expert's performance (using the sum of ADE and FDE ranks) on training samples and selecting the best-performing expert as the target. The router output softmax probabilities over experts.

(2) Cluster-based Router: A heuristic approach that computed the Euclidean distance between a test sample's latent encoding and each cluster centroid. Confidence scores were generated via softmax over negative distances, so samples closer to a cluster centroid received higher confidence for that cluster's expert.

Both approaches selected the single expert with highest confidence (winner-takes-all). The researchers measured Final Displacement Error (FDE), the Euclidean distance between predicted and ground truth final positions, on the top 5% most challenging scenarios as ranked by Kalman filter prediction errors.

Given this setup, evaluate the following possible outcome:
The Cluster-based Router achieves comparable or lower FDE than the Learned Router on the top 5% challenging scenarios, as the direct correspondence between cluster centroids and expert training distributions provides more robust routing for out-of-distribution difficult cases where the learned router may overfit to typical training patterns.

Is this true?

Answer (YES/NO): NO